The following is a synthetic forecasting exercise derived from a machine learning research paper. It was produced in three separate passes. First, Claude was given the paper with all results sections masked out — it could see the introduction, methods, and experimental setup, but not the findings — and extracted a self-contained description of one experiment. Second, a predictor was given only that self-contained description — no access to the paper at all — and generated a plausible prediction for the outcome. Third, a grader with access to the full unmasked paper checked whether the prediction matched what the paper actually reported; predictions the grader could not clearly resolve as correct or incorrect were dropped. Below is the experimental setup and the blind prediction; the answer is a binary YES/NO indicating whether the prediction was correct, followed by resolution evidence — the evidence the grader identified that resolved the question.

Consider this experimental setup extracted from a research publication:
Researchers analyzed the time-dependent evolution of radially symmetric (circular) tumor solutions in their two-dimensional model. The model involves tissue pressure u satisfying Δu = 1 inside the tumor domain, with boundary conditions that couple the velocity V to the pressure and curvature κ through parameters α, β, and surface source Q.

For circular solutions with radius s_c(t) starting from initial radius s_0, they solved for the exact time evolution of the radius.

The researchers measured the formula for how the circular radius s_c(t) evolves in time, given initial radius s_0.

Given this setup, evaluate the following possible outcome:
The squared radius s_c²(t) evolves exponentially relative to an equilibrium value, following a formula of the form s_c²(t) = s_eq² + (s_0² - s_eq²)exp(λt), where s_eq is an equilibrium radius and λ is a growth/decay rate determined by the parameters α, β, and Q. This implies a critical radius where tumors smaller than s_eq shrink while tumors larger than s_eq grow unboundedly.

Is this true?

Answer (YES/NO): NO